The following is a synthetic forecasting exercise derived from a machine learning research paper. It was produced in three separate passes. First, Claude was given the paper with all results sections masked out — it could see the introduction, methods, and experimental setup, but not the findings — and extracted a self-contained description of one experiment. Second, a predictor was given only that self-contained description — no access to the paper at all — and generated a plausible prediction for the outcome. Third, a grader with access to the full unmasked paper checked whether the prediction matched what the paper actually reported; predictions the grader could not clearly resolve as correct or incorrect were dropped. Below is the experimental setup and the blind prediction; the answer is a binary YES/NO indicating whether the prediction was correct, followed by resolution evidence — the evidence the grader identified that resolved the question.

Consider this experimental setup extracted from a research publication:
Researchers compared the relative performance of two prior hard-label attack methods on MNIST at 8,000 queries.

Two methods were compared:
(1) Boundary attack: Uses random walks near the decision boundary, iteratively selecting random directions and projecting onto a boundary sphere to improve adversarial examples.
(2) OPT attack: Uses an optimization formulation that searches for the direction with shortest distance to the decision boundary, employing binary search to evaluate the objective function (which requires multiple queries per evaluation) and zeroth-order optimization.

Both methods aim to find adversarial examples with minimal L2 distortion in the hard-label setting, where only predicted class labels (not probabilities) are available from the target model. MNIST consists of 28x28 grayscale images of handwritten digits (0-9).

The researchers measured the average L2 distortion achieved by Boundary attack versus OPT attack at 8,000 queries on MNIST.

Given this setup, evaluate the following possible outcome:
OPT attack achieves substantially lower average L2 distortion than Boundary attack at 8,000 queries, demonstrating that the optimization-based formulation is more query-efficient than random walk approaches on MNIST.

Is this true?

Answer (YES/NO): YES